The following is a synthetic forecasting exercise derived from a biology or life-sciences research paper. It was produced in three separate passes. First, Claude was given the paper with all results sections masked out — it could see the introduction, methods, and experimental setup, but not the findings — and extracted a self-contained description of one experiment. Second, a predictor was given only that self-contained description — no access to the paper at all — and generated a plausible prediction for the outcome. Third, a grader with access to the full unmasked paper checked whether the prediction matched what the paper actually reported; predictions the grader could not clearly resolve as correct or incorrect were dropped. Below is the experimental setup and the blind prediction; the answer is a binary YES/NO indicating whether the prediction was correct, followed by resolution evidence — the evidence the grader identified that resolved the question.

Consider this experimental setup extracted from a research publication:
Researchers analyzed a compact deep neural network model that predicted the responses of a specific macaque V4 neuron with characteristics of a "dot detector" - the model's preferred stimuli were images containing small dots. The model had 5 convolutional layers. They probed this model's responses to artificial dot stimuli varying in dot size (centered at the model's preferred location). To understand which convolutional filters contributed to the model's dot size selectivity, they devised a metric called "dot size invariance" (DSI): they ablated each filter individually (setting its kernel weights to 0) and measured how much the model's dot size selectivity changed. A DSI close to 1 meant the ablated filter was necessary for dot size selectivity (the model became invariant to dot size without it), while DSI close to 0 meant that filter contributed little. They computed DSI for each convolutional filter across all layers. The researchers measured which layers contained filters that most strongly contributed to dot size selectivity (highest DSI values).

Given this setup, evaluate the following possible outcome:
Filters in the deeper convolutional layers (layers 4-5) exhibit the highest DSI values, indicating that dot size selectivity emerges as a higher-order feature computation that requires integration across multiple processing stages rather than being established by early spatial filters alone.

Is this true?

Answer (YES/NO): YES